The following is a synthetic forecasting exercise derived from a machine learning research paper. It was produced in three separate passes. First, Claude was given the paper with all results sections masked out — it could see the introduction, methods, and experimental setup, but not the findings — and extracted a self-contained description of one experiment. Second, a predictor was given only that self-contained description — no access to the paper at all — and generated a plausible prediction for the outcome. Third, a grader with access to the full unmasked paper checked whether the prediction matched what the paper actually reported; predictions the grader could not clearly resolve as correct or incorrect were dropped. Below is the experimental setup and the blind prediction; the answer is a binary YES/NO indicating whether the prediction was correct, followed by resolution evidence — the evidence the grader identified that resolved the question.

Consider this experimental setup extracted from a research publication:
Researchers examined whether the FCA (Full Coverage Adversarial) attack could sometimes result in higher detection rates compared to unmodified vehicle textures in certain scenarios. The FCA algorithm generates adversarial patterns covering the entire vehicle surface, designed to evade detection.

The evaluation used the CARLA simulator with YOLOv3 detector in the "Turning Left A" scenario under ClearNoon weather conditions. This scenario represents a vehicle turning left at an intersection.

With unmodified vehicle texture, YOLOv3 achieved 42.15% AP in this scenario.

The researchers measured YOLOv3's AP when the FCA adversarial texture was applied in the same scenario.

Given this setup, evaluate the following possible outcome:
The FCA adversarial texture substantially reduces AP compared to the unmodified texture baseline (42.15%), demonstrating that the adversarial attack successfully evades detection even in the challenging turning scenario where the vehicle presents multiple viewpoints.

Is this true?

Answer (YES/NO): NO